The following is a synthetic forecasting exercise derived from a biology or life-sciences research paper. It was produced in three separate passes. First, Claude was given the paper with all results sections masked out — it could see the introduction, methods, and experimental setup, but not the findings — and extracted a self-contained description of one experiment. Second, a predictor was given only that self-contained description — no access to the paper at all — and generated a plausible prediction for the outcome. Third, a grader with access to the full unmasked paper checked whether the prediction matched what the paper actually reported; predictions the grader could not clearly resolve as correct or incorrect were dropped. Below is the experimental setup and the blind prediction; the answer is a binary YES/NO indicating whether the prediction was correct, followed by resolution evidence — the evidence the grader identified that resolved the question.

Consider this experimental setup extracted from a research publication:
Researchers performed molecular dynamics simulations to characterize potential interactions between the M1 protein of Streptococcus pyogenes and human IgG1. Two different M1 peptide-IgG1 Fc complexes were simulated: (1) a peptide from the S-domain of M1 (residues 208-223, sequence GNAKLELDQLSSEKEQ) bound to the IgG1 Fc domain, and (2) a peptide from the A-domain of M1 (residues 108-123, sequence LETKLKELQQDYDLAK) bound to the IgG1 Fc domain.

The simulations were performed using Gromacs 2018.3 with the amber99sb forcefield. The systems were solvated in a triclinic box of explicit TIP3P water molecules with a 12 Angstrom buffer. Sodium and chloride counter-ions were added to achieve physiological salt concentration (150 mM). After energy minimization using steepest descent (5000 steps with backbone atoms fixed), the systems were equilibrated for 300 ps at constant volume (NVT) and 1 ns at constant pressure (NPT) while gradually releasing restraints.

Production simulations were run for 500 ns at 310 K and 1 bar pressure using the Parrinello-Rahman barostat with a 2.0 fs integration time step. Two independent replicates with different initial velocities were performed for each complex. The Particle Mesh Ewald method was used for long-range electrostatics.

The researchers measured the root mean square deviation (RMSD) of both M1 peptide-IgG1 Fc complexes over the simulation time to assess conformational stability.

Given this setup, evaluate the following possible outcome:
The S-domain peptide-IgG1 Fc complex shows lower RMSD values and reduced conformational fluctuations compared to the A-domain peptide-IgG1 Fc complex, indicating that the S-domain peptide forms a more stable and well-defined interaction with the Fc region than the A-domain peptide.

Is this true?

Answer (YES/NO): NO